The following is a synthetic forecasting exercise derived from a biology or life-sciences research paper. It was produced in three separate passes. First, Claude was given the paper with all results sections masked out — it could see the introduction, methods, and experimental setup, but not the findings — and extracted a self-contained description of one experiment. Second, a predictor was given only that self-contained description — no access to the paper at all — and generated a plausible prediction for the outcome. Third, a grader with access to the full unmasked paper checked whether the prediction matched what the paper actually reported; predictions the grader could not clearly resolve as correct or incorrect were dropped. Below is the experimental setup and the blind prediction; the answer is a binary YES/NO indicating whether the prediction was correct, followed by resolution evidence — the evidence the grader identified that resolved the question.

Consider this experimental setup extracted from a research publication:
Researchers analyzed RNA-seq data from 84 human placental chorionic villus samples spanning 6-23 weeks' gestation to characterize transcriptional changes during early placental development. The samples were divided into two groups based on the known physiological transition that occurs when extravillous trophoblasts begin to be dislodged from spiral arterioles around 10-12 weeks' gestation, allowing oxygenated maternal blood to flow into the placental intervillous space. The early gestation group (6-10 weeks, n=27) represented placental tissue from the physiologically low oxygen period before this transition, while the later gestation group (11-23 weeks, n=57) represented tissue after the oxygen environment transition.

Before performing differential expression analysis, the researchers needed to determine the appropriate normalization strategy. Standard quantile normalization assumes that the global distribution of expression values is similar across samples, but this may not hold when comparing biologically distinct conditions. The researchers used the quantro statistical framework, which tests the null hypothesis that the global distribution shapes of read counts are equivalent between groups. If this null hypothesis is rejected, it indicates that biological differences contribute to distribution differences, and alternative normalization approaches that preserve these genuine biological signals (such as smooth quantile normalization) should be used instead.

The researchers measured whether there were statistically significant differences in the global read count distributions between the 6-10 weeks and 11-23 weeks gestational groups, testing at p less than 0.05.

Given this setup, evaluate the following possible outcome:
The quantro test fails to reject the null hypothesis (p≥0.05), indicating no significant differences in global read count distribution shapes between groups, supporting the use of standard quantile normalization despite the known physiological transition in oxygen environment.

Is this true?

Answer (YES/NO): NO